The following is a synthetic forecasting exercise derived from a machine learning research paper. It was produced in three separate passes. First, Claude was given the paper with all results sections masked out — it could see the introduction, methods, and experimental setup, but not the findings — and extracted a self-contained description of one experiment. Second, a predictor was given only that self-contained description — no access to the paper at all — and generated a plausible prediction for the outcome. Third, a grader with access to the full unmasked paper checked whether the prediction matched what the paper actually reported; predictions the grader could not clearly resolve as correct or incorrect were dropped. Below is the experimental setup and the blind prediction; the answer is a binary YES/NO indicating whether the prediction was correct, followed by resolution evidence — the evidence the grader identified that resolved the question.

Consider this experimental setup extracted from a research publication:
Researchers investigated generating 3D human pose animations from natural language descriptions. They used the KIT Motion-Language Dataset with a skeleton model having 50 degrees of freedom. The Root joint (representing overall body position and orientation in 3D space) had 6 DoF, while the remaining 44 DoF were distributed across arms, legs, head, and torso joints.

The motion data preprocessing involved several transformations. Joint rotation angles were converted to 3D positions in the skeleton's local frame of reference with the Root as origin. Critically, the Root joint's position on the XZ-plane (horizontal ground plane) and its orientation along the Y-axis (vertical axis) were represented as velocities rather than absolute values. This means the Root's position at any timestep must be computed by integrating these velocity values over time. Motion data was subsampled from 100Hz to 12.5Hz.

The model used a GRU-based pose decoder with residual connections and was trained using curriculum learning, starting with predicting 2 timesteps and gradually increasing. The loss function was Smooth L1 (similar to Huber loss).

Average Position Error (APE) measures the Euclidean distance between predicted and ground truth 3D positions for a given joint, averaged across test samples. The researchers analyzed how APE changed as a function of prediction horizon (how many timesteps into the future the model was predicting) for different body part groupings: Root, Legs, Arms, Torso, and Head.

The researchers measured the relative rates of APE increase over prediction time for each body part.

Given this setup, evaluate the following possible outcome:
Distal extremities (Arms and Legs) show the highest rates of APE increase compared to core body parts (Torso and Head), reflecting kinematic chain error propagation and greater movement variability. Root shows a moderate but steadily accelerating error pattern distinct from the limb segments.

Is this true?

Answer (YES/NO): NO